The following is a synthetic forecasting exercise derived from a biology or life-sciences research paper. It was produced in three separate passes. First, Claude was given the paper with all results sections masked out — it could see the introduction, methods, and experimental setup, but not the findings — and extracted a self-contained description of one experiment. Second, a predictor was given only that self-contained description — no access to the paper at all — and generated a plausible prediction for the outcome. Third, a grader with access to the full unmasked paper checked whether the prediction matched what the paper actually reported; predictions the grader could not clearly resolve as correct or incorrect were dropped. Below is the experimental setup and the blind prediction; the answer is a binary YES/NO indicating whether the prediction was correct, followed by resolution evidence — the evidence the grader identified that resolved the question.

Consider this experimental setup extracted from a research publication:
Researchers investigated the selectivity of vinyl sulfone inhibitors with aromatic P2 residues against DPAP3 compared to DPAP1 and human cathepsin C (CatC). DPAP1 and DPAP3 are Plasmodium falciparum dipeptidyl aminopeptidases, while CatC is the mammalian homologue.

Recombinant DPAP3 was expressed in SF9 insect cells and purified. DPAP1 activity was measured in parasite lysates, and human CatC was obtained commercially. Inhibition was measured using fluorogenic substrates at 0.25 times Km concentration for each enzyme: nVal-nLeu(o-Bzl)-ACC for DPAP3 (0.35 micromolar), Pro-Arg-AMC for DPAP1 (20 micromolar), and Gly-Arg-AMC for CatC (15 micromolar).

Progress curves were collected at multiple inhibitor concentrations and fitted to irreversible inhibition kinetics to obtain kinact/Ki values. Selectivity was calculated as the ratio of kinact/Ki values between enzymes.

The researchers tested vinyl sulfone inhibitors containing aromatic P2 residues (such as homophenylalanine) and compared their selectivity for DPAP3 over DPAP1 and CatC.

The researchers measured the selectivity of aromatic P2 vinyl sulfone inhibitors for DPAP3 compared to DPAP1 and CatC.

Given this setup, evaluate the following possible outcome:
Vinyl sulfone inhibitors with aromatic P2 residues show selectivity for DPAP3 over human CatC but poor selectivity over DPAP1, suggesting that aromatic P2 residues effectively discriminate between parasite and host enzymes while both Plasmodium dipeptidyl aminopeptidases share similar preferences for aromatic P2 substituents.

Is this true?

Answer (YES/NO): NO